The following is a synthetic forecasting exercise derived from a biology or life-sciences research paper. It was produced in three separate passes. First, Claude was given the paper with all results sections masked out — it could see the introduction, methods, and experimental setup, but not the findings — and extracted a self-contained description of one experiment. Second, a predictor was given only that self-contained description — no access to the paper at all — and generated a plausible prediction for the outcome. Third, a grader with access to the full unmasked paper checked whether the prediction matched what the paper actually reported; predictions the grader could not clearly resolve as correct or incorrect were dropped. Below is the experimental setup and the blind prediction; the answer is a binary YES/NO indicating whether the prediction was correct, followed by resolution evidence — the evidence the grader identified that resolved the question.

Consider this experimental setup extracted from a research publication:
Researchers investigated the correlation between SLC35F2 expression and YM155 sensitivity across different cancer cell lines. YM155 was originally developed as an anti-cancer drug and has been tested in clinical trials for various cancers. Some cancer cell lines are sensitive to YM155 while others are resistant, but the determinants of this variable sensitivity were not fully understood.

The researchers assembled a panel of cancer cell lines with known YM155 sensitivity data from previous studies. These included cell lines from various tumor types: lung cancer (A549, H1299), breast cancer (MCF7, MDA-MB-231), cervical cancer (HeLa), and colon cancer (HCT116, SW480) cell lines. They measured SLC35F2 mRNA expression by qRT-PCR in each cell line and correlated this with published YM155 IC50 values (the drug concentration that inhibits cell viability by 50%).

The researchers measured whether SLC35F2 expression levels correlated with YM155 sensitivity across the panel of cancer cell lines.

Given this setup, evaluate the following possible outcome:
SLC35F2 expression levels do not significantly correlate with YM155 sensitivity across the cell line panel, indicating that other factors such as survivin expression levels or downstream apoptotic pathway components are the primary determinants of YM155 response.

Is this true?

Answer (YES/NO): NO